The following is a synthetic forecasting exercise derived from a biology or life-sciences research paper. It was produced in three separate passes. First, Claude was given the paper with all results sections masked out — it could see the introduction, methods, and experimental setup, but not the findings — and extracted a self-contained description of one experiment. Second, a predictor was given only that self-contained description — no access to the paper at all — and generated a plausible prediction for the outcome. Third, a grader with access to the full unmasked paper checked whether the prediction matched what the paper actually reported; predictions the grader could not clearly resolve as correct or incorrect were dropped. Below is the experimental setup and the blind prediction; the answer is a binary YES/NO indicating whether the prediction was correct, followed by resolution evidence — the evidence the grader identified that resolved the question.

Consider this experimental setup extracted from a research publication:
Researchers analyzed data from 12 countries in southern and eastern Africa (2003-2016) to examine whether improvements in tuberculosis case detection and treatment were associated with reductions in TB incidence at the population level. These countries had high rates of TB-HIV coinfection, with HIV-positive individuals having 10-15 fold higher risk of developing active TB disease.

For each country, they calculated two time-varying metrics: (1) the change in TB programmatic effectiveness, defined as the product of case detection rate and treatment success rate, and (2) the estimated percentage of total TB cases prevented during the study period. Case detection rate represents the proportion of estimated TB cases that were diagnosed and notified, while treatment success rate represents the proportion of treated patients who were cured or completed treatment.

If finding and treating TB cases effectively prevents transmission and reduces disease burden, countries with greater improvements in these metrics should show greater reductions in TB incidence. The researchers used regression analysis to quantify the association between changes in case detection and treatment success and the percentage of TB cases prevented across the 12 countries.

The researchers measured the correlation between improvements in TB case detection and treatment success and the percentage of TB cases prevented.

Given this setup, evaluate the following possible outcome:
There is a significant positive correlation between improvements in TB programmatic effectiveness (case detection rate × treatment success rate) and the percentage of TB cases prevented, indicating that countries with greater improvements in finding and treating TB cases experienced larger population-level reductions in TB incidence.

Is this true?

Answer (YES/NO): NO